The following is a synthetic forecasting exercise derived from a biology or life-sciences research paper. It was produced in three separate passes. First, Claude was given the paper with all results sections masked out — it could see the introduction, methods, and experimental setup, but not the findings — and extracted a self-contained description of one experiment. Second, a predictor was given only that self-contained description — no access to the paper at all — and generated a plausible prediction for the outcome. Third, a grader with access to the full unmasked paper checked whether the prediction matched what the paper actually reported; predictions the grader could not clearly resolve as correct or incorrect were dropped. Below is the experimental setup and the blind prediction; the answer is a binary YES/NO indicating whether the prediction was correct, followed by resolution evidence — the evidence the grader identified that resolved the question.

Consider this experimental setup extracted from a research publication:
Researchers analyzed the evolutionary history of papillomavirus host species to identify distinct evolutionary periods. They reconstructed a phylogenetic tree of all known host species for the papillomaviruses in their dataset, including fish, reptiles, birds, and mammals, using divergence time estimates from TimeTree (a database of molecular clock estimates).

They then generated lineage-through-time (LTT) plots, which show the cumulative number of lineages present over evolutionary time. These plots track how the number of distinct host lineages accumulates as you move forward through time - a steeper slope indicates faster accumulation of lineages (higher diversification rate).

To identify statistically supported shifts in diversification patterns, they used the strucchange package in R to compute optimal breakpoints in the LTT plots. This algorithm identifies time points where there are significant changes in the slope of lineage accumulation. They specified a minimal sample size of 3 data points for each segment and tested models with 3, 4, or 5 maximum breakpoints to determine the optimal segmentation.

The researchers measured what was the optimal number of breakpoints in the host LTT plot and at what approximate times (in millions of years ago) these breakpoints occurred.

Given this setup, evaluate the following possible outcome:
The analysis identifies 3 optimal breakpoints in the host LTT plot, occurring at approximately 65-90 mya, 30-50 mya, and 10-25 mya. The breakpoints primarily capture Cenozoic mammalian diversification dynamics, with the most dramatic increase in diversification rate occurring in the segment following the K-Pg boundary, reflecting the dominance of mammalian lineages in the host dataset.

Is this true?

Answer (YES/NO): NO